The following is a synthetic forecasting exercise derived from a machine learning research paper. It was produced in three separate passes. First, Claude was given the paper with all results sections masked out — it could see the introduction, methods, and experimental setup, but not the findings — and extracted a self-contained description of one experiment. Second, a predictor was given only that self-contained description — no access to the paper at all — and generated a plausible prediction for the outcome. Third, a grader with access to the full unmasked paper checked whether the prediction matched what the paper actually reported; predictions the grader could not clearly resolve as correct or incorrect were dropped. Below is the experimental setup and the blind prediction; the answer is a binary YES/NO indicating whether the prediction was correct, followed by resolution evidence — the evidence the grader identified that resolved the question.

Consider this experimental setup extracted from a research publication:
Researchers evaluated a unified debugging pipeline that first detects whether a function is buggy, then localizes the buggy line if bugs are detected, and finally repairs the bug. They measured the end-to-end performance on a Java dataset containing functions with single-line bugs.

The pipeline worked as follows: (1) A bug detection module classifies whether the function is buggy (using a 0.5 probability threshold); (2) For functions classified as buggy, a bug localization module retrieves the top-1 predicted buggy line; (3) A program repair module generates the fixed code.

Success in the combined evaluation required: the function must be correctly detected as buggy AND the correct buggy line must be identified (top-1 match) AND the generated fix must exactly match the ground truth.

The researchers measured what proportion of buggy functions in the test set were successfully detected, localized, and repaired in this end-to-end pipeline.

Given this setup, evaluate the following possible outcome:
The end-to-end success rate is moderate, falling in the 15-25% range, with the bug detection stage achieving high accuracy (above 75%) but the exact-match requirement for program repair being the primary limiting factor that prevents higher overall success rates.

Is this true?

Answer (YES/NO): NO